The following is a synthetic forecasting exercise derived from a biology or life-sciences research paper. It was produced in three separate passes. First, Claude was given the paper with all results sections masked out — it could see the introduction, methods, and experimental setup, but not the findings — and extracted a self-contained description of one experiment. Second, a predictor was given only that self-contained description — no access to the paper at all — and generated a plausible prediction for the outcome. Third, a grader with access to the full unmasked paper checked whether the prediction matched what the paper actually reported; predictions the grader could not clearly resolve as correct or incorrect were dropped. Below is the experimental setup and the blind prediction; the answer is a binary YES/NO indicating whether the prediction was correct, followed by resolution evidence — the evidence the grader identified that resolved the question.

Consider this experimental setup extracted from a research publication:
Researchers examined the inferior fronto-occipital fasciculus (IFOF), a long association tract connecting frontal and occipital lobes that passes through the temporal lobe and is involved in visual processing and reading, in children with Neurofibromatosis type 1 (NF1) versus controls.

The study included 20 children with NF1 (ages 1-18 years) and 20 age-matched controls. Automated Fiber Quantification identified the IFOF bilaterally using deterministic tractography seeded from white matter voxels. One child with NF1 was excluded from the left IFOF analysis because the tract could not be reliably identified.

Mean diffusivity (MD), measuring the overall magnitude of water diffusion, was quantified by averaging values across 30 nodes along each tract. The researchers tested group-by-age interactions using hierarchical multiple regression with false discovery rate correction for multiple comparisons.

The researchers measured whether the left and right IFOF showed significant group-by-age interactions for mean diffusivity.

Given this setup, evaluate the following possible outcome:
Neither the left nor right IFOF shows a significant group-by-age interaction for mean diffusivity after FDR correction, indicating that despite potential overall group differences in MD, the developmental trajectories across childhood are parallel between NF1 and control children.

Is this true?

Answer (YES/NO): NO